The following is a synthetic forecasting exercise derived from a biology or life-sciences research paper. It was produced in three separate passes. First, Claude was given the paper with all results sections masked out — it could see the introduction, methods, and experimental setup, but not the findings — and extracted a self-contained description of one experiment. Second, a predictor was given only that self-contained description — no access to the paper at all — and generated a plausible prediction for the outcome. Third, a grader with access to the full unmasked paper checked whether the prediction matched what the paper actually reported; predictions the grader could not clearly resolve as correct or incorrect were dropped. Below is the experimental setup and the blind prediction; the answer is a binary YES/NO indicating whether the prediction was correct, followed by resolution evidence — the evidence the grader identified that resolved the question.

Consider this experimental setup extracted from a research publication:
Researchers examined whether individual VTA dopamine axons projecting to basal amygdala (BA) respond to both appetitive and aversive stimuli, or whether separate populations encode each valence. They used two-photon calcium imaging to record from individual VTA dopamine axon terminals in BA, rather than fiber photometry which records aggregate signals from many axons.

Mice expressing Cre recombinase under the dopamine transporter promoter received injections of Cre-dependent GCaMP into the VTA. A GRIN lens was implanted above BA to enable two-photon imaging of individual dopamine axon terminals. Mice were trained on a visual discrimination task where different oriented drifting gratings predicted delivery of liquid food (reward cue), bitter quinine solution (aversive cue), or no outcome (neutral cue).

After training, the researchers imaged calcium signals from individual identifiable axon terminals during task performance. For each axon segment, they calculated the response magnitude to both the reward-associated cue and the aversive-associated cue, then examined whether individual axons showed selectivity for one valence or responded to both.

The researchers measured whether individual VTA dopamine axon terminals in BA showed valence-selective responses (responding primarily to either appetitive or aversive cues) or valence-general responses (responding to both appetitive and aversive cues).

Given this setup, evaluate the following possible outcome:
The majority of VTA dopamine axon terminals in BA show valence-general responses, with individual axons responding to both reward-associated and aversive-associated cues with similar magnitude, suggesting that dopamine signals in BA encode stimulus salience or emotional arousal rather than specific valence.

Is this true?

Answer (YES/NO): YES